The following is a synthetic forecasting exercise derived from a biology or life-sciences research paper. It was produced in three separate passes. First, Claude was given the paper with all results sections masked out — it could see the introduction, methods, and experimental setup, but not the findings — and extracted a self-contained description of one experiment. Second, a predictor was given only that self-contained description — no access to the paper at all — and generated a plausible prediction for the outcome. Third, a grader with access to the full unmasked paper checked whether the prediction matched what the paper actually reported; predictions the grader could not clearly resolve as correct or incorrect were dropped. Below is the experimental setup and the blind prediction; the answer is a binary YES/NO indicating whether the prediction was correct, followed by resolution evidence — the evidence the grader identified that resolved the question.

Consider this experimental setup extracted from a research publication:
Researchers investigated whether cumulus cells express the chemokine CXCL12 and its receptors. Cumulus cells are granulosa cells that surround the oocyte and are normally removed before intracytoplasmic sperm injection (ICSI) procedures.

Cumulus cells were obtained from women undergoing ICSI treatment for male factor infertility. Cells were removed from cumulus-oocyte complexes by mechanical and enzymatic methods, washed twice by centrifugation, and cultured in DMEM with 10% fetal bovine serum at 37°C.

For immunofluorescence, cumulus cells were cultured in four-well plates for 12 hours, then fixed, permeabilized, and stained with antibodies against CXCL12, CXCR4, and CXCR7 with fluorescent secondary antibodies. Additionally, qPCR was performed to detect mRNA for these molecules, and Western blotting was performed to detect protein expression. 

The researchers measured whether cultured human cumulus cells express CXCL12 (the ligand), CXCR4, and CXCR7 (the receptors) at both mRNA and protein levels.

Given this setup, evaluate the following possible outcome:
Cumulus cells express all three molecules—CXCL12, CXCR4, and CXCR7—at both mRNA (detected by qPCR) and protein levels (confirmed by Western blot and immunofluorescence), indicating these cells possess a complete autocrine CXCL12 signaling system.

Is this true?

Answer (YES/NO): NO